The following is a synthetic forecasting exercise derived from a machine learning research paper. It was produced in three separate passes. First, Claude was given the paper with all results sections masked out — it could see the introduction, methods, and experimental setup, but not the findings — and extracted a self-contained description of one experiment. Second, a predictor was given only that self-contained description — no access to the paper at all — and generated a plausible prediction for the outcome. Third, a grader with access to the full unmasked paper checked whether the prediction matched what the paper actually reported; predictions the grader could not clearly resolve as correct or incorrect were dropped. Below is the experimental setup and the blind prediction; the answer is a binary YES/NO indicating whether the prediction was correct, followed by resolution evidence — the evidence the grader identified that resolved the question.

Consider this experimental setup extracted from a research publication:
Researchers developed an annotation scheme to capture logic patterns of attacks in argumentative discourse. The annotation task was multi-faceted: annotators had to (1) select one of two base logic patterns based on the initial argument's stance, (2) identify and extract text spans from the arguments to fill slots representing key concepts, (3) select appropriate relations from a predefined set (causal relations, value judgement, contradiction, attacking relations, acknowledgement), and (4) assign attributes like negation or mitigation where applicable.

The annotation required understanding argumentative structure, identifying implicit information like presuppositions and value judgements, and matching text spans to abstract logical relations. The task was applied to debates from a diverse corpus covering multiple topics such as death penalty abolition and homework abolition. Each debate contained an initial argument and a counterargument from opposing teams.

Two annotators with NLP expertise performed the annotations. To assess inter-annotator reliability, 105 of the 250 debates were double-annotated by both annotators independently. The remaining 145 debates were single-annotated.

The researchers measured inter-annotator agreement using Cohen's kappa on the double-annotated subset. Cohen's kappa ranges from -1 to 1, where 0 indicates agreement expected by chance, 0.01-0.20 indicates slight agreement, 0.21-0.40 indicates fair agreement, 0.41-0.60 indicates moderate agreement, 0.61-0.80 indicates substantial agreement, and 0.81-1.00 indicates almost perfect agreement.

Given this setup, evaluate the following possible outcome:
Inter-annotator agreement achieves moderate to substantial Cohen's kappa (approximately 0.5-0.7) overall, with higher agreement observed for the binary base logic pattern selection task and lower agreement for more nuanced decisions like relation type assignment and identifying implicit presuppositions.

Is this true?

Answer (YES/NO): NO